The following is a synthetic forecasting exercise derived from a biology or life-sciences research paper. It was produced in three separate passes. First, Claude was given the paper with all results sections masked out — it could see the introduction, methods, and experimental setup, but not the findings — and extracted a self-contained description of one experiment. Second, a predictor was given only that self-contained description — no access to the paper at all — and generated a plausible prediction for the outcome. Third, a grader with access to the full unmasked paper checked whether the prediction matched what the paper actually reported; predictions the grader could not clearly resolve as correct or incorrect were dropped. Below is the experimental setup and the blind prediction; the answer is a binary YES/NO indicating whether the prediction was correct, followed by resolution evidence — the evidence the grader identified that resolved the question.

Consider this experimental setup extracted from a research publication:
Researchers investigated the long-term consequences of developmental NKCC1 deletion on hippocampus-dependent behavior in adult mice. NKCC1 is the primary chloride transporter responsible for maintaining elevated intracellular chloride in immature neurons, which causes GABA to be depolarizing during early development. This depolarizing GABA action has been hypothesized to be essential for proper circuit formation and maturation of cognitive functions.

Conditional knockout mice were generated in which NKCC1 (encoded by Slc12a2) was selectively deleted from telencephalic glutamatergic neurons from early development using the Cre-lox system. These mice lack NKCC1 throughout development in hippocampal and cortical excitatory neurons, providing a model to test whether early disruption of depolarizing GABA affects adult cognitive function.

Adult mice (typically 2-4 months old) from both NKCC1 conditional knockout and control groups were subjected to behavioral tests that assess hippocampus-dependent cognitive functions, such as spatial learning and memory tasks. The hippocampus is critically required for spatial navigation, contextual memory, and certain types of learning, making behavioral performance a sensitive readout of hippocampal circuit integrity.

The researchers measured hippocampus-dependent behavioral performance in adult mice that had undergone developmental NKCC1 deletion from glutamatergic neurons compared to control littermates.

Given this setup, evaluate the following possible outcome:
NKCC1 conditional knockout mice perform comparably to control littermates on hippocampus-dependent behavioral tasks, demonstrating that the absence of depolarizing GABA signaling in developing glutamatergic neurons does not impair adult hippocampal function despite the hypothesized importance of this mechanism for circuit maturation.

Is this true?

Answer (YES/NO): YES